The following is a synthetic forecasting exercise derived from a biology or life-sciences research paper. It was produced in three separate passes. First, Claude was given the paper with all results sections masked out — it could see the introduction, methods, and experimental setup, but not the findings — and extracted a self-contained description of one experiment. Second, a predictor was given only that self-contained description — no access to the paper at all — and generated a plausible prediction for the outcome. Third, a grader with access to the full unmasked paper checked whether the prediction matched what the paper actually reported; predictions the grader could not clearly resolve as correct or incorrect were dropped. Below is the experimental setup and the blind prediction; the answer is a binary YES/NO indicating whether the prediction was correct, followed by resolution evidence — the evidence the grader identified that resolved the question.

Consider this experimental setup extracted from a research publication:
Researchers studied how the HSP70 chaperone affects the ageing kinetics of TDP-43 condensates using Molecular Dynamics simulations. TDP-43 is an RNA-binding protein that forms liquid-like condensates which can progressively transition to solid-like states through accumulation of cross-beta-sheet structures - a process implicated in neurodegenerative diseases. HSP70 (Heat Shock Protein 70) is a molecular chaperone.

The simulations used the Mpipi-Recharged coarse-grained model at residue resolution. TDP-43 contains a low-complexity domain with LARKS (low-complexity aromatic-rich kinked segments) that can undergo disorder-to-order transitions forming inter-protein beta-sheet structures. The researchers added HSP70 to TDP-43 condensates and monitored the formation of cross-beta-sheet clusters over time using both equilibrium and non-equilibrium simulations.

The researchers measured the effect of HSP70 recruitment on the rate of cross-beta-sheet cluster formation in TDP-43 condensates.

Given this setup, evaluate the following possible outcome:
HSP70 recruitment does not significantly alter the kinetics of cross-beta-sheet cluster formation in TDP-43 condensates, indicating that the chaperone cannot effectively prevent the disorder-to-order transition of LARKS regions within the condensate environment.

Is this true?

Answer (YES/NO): NO